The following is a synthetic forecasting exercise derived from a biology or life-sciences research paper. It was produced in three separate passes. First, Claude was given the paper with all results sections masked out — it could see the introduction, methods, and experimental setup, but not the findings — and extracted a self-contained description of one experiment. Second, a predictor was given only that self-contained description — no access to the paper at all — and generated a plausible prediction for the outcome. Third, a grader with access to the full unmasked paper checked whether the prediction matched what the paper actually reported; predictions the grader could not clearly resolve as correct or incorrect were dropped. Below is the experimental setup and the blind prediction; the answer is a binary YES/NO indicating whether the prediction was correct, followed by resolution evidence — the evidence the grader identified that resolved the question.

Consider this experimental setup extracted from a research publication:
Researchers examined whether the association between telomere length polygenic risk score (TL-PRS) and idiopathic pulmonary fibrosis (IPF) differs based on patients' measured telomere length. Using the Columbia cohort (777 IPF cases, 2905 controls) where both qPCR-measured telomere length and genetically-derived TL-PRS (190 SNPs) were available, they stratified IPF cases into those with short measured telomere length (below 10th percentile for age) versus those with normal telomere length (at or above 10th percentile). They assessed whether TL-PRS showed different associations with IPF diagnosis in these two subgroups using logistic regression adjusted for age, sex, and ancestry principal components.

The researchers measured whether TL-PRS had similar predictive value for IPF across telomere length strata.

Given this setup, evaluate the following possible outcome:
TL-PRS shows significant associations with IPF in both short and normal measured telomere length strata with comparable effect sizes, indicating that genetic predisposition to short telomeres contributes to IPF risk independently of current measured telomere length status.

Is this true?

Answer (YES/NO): NO